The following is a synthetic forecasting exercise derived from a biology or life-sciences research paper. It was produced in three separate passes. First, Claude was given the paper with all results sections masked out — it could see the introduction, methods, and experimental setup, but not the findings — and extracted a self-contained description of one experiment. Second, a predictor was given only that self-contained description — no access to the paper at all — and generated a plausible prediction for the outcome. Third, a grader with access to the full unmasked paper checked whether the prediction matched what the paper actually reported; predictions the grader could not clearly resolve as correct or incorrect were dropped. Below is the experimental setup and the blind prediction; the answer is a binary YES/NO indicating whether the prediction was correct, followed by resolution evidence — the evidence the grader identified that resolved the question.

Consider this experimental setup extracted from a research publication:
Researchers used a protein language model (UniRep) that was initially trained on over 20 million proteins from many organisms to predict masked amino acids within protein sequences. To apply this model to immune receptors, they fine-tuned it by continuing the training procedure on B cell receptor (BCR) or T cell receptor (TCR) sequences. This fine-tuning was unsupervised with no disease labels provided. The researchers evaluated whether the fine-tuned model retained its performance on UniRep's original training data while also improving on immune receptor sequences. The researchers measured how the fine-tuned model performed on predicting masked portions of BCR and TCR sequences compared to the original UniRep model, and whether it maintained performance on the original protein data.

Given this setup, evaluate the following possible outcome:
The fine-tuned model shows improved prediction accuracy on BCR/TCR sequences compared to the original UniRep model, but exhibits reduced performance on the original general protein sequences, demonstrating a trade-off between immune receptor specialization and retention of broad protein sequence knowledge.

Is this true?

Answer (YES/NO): NO